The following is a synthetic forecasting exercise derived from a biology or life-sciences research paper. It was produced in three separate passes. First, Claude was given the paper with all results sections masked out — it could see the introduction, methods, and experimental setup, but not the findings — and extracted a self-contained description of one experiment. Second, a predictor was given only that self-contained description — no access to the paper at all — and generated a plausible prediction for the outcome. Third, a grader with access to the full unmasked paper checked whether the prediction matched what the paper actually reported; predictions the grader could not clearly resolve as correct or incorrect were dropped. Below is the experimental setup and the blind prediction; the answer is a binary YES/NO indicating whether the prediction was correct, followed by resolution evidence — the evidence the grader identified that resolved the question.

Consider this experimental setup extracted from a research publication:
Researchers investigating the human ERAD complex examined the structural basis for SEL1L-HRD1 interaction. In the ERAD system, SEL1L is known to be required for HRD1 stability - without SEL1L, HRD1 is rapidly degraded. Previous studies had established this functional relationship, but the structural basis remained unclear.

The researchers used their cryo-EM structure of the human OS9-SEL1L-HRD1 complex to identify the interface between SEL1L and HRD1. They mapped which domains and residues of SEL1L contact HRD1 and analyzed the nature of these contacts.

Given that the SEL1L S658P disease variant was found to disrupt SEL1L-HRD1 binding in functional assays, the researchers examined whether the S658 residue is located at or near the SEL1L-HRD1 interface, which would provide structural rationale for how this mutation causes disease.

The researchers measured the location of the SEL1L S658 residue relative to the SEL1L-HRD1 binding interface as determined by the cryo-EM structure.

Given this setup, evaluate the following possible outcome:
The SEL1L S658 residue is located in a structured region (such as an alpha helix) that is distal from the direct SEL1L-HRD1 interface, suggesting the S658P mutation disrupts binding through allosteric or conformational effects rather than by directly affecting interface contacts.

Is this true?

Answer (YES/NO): NO